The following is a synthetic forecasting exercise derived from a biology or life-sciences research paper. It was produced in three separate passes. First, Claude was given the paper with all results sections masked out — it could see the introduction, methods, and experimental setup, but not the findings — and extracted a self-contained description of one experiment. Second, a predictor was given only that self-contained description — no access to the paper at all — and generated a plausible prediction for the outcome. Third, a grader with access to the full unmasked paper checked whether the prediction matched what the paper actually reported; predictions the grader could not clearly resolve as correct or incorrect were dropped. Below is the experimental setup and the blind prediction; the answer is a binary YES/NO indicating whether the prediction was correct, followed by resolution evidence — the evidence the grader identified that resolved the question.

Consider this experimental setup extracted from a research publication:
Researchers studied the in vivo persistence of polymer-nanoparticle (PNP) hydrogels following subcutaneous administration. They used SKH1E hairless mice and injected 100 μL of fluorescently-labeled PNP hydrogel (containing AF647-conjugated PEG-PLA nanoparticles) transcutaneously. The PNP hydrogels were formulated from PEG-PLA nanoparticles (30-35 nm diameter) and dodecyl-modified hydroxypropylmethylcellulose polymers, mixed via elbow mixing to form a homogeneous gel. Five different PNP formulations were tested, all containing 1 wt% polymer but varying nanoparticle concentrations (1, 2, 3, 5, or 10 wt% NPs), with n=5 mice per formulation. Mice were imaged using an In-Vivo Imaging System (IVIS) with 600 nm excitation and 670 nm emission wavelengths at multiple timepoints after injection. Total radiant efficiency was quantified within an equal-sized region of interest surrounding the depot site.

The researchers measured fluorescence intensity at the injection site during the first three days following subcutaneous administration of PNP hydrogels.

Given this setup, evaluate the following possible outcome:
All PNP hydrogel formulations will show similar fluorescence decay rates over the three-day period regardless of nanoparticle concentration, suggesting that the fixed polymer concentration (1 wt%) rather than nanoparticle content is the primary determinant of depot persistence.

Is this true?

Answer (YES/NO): NO